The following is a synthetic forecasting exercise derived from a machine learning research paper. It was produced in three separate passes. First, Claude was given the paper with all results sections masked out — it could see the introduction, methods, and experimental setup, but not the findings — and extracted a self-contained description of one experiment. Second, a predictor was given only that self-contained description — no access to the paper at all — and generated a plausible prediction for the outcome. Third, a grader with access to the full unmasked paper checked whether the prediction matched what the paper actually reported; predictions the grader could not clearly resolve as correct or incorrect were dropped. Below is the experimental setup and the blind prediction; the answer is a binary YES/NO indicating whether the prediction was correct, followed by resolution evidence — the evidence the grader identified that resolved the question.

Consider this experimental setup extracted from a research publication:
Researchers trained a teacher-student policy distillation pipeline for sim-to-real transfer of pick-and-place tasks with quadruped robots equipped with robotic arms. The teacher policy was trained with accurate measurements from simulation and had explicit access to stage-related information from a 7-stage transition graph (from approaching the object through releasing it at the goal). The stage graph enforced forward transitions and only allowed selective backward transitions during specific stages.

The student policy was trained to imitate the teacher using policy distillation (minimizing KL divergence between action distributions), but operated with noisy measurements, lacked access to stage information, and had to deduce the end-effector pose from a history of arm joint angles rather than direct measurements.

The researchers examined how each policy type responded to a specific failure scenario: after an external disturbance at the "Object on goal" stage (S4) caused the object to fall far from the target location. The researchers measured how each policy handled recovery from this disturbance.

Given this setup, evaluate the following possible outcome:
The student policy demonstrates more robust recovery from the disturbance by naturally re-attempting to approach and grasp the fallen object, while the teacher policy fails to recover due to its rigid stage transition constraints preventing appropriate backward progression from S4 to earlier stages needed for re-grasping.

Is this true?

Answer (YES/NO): YES